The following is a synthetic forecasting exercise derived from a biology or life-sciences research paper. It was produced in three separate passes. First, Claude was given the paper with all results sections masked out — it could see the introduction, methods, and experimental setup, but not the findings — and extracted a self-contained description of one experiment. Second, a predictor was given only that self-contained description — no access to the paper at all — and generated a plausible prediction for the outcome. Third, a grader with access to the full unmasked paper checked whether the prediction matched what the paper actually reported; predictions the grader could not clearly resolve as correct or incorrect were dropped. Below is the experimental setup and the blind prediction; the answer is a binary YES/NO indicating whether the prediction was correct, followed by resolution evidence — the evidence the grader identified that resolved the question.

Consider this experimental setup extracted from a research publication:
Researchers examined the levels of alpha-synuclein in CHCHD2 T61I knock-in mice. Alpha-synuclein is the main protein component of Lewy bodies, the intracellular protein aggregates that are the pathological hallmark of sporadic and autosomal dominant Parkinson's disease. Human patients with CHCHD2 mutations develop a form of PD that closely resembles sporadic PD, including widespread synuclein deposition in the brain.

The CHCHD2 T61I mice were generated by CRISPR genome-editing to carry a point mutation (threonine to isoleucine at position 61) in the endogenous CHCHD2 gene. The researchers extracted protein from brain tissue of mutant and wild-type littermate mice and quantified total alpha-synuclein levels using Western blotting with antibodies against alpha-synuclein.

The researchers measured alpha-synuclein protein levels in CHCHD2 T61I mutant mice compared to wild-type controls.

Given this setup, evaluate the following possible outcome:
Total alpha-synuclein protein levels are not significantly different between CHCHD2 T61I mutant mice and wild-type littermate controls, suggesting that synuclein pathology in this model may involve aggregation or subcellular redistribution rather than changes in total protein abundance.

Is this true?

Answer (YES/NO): YES